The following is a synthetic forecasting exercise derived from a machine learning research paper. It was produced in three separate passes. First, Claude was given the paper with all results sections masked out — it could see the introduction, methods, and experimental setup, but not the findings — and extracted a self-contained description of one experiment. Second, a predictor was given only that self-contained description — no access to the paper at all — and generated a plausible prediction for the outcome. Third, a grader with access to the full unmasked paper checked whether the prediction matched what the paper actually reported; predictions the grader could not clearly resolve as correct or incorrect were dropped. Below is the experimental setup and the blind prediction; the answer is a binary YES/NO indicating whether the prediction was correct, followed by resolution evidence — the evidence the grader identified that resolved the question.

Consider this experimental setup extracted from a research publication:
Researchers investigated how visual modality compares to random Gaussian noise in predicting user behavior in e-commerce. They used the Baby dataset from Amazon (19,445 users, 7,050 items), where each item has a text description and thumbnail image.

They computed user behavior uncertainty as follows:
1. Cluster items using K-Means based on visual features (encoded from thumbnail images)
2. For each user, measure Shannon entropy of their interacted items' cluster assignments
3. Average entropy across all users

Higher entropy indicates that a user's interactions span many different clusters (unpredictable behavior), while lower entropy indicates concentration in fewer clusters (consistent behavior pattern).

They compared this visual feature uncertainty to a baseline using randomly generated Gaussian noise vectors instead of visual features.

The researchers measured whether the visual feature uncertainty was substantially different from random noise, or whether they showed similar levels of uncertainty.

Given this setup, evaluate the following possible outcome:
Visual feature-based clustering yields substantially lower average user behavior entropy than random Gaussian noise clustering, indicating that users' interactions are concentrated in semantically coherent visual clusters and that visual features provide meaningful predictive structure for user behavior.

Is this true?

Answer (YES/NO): NO